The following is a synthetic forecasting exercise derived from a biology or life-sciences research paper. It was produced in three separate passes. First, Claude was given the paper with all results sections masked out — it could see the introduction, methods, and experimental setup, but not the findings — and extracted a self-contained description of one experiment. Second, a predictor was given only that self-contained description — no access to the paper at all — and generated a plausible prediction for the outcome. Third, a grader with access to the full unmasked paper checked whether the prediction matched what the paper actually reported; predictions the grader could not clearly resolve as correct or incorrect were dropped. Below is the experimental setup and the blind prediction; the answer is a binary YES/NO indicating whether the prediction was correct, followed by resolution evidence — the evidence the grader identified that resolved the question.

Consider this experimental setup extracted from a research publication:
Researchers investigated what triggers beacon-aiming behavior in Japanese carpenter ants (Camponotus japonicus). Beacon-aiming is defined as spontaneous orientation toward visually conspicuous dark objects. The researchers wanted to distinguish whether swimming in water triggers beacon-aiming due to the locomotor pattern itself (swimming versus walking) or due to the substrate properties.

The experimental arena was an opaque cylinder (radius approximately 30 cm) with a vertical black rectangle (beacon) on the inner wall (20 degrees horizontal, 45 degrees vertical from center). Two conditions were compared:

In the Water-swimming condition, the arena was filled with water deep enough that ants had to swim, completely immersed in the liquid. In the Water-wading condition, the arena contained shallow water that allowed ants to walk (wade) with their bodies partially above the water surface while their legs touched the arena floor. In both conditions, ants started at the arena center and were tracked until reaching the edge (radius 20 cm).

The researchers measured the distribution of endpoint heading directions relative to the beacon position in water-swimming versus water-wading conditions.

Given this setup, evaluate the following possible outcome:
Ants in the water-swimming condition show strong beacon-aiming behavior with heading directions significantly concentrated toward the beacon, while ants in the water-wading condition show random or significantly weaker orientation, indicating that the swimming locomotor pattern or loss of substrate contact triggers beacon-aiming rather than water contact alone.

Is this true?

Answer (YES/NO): NO